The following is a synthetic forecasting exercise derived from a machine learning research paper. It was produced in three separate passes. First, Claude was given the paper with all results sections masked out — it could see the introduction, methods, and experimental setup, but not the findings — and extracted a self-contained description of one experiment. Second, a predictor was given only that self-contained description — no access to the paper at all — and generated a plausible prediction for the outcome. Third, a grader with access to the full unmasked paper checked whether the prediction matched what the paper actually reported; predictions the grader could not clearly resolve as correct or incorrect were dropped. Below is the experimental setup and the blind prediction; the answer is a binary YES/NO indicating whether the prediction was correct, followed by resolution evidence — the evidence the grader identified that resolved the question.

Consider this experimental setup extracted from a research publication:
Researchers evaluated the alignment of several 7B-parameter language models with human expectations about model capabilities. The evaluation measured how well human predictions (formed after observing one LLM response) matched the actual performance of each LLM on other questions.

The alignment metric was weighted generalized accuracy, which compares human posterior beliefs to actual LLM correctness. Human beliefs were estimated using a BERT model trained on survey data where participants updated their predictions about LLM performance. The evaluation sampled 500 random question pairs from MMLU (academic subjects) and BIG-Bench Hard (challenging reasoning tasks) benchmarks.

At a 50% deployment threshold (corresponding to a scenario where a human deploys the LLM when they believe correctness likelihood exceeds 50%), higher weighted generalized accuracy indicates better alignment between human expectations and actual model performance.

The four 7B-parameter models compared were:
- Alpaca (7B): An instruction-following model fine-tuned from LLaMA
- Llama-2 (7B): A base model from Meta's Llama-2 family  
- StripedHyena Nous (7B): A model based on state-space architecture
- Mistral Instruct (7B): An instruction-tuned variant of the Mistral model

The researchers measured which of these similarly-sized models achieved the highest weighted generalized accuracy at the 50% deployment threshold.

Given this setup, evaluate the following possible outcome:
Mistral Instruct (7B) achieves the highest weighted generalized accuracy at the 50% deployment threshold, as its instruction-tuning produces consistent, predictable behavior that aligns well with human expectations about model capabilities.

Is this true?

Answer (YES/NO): YES